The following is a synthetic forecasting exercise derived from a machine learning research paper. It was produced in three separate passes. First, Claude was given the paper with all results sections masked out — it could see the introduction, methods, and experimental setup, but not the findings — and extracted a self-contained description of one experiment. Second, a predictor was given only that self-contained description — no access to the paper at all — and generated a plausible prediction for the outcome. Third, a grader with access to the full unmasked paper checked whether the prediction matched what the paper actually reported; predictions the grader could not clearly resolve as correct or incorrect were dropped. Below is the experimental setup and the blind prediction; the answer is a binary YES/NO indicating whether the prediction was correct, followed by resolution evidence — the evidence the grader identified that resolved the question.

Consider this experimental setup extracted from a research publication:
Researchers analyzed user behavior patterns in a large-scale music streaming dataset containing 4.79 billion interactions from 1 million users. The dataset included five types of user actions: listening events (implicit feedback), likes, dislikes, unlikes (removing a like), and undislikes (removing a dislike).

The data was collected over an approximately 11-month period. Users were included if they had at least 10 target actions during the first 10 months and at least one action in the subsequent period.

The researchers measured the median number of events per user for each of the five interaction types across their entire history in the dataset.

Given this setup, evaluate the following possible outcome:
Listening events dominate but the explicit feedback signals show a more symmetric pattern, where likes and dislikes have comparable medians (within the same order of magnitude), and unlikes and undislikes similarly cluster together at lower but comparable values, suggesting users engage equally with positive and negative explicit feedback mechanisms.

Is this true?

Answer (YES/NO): NO